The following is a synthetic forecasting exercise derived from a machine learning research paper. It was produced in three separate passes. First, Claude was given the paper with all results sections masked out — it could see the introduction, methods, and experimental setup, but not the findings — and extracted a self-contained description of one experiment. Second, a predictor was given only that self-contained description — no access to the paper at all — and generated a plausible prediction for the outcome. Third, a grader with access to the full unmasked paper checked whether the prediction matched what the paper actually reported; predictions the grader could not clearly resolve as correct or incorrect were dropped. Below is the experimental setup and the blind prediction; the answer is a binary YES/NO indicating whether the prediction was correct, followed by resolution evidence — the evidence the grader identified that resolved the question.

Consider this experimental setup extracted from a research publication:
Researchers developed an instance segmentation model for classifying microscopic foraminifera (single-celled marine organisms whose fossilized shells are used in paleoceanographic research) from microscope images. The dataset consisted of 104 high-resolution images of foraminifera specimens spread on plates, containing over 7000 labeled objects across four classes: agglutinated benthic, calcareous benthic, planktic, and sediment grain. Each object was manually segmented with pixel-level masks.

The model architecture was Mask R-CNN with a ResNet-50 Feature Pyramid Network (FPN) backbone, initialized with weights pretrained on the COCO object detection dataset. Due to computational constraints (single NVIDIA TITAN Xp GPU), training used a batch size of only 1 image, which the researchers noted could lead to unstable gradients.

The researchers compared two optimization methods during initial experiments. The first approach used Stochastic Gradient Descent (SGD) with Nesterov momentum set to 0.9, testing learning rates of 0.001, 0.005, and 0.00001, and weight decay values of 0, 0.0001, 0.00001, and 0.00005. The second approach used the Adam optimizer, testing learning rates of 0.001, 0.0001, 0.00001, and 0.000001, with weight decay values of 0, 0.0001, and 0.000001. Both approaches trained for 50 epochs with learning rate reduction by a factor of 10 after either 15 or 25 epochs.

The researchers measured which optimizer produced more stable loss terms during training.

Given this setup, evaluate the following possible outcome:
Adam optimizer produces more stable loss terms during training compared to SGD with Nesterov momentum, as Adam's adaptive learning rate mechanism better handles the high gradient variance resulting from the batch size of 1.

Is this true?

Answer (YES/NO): YES